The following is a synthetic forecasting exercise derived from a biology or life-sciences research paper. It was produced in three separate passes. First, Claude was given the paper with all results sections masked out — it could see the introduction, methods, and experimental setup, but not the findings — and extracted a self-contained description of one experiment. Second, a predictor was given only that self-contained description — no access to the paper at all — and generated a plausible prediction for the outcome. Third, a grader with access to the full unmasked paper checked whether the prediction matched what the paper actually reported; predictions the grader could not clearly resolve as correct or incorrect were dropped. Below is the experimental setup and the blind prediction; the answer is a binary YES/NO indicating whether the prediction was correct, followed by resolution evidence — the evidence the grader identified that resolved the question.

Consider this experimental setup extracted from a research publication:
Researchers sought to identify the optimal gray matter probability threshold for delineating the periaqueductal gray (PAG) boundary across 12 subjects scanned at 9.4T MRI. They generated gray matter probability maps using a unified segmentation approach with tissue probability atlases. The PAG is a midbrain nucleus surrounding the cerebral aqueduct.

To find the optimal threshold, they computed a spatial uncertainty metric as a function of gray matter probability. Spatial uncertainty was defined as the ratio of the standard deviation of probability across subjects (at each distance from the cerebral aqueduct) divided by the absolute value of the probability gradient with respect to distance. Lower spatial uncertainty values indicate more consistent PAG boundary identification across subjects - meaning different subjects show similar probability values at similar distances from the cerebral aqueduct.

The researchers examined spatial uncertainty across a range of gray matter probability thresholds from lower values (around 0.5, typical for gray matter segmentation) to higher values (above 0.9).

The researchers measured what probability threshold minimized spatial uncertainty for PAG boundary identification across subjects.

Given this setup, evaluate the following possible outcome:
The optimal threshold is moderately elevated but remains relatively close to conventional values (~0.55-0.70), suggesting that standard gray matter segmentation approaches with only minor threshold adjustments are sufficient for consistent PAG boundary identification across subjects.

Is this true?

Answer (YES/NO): NO